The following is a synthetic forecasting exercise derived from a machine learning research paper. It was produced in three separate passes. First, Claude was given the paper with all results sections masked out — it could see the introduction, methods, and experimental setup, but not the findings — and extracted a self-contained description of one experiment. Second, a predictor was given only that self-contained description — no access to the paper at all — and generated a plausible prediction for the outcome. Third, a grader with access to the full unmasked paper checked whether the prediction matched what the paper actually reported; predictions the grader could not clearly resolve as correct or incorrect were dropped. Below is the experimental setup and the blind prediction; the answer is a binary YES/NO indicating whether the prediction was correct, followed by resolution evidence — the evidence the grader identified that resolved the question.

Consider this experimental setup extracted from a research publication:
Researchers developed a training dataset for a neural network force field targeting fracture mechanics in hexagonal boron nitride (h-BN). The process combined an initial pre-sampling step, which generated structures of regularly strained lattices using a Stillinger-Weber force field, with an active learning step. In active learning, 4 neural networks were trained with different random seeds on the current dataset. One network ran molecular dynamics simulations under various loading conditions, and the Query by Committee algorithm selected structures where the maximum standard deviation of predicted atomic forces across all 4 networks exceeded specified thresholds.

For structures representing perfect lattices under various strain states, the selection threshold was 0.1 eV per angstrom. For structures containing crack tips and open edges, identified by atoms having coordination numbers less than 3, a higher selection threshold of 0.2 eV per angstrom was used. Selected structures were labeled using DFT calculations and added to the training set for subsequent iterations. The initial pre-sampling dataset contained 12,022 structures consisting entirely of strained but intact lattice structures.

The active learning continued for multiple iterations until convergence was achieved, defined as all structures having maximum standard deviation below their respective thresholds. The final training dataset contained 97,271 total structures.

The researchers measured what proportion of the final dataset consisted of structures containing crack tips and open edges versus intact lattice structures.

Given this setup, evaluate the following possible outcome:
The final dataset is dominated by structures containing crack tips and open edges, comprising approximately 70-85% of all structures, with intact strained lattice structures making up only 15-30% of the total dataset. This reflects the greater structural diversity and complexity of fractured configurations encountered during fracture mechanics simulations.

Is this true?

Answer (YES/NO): NO